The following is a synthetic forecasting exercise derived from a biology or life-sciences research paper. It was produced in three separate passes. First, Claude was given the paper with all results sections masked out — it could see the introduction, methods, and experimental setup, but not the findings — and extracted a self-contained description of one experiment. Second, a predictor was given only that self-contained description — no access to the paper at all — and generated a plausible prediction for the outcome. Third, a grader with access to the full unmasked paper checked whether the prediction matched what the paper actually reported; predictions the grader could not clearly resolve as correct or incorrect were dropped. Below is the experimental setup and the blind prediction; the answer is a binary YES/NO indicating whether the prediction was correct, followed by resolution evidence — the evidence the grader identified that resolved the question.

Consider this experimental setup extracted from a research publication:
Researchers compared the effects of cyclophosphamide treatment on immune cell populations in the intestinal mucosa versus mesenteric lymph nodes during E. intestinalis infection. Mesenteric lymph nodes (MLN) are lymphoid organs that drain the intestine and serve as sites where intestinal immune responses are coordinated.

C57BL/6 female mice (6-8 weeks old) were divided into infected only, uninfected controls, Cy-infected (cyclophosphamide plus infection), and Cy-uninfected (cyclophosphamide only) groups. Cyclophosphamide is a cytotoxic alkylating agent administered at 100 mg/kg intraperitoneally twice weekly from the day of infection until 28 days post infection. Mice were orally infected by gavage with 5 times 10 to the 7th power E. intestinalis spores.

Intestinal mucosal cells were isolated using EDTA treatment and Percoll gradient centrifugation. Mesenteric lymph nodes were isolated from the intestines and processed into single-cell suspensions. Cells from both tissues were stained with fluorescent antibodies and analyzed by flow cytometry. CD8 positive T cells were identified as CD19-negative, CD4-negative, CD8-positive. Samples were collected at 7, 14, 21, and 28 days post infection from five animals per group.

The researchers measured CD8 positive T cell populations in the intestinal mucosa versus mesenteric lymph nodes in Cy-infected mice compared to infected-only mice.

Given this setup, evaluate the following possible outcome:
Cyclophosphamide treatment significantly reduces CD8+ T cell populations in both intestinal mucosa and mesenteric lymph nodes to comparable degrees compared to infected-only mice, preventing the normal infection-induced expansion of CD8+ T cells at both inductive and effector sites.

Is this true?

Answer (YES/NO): NO